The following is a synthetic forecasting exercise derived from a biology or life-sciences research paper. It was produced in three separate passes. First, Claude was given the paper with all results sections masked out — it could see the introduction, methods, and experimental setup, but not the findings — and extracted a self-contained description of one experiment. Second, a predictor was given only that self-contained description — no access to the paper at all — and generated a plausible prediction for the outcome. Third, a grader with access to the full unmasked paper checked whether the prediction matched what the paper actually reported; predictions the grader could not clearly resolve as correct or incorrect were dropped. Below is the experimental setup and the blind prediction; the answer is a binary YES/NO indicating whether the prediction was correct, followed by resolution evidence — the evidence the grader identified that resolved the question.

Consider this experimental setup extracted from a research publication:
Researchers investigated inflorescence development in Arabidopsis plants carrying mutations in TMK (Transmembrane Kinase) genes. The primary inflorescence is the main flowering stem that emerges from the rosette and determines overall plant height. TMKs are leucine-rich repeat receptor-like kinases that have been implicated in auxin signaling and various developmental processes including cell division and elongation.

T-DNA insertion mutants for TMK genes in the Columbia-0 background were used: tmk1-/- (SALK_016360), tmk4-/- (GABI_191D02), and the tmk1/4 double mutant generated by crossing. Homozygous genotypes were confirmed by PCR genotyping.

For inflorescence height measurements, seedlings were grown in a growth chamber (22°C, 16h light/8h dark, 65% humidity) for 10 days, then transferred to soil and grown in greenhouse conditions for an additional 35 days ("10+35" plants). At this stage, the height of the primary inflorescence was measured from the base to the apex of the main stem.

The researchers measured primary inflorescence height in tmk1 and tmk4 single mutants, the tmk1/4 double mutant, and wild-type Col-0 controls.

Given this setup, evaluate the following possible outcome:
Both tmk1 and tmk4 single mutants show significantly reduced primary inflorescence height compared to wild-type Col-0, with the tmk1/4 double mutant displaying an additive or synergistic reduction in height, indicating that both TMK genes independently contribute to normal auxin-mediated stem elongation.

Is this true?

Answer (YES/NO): NO